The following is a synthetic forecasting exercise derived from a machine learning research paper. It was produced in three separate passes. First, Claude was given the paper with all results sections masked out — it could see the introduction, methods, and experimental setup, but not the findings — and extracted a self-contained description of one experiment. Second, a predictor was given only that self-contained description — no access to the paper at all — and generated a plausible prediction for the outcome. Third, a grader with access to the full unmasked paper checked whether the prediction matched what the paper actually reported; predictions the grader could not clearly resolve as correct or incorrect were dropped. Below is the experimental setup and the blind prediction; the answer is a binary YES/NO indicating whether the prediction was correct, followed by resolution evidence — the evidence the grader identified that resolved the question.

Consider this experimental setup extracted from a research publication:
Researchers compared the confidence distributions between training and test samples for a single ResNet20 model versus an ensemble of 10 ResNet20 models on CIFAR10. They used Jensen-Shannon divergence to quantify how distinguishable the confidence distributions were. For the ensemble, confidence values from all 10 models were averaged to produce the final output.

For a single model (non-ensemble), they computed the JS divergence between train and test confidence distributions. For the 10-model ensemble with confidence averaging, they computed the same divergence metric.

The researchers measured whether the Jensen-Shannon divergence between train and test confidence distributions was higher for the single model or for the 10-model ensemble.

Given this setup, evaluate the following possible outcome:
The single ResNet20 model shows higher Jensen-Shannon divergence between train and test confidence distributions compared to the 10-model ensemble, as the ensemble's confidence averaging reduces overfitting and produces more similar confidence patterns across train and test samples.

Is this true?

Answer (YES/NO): NO